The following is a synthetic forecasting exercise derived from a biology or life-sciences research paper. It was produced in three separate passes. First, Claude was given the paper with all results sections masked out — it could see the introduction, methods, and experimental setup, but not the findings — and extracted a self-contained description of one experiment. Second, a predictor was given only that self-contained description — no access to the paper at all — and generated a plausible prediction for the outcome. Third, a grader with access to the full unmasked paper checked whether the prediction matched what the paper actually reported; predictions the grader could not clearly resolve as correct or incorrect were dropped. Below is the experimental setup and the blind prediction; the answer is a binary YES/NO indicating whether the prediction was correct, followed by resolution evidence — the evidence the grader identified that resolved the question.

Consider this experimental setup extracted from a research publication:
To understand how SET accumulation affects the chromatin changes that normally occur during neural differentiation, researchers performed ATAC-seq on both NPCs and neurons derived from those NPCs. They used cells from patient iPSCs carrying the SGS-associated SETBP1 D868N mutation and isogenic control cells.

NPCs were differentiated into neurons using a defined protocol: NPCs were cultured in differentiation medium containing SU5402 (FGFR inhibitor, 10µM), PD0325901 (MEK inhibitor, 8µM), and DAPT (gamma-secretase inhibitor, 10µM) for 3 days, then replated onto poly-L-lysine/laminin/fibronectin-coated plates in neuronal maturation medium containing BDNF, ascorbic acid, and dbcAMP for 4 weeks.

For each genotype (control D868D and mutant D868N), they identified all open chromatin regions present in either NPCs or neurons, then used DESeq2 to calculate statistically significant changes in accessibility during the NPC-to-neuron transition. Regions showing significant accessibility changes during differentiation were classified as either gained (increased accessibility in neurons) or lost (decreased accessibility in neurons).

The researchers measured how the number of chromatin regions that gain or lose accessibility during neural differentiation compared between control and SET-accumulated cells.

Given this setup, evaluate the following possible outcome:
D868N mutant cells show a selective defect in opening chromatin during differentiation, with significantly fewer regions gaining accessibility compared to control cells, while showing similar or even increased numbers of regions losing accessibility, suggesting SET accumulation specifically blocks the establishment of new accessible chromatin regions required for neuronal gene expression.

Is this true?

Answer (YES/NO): NO